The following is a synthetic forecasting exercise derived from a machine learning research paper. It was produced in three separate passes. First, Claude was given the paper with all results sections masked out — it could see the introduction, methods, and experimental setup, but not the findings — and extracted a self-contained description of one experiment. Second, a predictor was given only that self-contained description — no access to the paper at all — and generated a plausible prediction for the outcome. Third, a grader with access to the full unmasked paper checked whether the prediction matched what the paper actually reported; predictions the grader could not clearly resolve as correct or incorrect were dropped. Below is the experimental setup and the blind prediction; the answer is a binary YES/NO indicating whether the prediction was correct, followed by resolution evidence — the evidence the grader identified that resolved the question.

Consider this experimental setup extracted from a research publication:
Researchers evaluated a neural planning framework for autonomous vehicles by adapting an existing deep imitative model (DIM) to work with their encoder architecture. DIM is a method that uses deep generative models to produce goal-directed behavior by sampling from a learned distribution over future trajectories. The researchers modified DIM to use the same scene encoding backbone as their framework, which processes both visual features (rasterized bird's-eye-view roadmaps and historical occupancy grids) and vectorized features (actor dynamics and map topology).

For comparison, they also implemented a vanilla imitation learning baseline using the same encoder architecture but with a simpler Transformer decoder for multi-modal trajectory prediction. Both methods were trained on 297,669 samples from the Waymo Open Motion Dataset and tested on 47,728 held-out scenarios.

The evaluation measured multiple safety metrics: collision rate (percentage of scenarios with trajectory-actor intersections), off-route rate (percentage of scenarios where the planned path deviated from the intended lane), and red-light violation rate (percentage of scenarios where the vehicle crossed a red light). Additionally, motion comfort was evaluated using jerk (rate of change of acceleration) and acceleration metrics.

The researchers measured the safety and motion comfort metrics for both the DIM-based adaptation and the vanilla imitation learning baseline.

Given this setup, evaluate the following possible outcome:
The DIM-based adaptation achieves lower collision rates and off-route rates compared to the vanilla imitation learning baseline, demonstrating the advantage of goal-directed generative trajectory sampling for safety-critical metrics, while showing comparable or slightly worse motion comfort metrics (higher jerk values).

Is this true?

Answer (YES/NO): NO